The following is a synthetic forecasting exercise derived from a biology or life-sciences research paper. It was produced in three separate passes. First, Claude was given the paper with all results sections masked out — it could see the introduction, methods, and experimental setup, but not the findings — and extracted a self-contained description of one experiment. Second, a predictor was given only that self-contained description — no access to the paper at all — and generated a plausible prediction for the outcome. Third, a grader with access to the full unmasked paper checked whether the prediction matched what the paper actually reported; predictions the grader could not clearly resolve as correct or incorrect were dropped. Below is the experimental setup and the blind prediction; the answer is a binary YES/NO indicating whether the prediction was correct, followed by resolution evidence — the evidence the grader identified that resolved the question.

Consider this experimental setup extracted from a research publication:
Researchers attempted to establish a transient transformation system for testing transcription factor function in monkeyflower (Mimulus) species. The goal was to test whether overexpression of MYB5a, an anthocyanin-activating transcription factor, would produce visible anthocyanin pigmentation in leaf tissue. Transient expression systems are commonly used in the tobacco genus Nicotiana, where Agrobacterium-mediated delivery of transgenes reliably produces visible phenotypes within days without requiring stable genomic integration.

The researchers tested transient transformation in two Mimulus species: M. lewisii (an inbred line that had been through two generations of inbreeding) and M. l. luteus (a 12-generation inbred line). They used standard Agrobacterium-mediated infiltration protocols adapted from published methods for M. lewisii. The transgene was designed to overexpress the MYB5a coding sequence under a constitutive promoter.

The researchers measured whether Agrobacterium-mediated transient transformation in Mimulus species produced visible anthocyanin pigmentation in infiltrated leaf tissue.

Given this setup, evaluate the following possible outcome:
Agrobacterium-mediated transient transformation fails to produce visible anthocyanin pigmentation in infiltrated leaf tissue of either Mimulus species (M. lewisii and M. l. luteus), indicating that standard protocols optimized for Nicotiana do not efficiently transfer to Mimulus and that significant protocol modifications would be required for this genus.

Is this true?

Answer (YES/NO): YES